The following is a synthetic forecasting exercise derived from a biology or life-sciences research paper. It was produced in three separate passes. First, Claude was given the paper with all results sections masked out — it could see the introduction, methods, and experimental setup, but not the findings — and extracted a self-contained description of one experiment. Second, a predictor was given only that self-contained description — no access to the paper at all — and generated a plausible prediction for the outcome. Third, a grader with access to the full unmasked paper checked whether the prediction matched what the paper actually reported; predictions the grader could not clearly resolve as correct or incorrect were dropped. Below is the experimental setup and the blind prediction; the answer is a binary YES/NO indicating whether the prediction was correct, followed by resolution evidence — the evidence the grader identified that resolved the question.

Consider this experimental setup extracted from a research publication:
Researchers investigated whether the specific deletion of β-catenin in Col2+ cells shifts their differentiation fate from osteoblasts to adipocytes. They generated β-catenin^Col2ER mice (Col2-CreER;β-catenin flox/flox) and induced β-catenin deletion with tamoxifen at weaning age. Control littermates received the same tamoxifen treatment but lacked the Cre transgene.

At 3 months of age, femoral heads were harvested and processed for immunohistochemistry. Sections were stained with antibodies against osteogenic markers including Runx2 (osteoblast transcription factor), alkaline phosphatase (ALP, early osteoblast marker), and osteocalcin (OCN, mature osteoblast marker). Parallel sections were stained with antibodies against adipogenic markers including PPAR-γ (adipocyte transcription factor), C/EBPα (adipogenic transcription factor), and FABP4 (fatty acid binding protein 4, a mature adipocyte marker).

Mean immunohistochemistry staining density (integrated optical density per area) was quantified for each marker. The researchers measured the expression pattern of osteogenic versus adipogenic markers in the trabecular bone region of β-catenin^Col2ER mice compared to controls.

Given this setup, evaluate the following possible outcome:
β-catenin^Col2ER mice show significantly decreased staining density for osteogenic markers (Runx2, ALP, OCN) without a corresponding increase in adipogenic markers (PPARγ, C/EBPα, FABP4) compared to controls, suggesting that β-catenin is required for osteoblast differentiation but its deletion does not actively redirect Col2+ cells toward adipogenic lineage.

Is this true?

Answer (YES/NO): NO